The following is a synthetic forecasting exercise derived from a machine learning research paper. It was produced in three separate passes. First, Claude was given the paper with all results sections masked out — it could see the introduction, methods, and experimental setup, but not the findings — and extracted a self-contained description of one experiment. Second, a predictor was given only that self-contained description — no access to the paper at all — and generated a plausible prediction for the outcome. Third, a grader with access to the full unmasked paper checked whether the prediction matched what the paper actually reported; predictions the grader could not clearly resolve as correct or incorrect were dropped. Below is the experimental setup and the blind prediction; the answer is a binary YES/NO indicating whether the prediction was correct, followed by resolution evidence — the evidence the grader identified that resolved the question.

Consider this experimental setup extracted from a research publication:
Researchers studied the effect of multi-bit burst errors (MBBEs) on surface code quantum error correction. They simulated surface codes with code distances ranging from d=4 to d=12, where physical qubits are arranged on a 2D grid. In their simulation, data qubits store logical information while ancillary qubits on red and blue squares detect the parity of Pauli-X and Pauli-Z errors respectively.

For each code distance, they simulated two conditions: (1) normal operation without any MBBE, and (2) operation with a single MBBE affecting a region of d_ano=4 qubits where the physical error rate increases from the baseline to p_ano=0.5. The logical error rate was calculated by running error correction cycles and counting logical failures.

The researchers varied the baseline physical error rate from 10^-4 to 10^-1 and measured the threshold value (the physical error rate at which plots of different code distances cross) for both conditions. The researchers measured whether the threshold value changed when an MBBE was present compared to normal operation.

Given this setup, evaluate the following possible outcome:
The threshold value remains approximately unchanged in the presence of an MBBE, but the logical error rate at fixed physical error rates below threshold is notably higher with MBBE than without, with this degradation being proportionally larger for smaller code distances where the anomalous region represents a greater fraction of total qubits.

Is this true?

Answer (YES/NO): NO